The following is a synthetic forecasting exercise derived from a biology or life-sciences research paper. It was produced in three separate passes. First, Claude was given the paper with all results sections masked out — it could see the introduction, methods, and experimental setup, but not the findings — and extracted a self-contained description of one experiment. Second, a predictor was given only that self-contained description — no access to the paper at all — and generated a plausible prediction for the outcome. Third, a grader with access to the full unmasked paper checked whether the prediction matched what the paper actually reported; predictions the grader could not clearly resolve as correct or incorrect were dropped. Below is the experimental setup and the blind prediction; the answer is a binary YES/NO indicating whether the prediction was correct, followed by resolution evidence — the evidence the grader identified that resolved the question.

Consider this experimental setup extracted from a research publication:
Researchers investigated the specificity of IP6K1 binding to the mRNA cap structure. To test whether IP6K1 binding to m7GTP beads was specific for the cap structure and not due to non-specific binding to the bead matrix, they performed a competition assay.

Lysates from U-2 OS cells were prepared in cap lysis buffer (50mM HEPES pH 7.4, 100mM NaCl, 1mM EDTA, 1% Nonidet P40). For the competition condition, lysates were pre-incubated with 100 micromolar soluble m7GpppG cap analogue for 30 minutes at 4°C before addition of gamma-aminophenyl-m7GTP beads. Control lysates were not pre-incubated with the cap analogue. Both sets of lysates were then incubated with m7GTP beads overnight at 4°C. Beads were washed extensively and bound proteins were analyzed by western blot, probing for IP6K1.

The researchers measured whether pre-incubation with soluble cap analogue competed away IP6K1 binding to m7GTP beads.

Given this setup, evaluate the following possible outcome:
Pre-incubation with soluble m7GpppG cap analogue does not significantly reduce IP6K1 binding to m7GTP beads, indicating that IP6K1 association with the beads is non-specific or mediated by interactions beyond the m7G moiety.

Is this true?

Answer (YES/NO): NO